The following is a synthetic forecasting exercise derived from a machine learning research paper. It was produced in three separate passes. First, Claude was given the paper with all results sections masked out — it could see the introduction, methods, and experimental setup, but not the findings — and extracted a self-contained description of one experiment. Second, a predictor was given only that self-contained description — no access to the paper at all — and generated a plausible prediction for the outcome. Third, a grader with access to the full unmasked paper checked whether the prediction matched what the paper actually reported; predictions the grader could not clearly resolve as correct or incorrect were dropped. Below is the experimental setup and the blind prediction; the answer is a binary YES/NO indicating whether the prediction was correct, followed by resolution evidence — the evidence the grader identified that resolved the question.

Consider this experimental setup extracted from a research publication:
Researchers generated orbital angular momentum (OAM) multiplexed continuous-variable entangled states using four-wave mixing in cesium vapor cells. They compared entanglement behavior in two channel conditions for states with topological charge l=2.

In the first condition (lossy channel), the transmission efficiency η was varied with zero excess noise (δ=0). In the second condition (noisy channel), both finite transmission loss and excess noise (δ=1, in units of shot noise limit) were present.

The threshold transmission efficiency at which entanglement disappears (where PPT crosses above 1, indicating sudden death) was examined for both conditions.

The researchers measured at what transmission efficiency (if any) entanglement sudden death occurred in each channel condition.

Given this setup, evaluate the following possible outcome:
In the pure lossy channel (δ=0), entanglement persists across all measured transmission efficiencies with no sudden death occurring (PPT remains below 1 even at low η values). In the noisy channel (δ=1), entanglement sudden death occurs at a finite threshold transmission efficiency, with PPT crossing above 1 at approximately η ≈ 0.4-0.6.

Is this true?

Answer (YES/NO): YES